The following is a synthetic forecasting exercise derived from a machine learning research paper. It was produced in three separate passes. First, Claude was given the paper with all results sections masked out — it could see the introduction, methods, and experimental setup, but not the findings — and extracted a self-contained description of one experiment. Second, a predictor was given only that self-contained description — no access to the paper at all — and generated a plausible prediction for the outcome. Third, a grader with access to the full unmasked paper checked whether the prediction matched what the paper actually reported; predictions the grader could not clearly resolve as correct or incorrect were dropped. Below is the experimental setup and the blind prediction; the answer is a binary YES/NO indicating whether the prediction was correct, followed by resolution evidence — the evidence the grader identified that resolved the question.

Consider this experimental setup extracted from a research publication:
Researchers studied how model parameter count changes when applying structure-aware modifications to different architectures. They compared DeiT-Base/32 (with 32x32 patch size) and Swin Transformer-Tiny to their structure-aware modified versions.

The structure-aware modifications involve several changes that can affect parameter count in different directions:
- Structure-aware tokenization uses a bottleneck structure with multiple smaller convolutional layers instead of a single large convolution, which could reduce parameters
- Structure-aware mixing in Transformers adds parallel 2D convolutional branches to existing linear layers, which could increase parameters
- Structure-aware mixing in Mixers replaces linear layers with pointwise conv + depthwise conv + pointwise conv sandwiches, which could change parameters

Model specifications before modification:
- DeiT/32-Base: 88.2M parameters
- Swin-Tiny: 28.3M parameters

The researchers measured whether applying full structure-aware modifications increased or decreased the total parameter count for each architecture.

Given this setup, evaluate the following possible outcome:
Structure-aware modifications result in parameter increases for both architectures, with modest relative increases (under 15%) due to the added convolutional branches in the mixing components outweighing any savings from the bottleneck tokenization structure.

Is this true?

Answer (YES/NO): NO